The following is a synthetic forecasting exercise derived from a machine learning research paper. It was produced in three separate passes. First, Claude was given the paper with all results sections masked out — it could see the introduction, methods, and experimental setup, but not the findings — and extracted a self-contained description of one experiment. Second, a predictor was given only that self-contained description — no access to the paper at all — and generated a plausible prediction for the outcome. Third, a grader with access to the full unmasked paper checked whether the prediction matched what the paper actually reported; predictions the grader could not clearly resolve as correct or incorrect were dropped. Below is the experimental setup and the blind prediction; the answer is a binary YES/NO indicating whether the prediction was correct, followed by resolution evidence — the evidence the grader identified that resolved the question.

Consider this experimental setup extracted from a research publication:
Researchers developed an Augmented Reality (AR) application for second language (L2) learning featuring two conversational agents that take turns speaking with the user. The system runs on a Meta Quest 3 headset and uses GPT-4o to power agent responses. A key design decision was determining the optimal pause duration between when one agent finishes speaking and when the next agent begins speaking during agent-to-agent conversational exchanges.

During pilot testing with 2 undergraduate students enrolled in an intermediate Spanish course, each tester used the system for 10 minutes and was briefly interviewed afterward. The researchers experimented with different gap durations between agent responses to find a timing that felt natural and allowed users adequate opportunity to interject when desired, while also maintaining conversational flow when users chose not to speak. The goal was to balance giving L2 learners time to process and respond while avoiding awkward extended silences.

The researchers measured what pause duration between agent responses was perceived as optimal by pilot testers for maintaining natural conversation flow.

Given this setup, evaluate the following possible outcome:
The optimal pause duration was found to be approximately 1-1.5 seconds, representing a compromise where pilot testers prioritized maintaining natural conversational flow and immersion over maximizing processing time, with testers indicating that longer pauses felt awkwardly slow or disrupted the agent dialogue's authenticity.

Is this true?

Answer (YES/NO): NO